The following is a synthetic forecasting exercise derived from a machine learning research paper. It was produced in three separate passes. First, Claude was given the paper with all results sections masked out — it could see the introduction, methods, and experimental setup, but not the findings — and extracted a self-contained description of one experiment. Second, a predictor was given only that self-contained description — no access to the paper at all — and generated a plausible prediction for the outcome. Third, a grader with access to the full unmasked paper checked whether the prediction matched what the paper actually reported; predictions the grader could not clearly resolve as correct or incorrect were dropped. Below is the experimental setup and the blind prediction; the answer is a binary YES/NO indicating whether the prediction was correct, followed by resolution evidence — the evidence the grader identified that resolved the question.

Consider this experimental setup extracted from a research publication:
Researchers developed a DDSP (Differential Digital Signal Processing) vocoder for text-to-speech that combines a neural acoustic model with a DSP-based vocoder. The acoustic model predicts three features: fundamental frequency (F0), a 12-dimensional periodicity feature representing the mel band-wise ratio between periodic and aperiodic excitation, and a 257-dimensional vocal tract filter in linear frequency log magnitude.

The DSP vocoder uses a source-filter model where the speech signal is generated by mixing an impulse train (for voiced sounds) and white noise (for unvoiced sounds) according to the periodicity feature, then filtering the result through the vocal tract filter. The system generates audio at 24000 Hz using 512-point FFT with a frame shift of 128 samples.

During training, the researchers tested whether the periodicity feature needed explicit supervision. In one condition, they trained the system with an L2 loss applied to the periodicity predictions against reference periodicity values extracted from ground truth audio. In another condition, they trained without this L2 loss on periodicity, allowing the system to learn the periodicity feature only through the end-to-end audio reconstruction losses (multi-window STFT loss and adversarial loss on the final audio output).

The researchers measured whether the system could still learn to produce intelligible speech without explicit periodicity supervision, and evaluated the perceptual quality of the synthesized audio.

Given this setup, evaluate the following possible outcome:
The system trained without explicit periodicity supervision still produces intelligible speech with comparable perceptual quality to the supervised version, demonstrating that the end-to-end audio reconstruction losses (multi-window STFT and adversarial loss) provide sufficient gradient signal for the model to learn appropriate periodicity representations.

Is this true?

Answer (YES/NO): NO